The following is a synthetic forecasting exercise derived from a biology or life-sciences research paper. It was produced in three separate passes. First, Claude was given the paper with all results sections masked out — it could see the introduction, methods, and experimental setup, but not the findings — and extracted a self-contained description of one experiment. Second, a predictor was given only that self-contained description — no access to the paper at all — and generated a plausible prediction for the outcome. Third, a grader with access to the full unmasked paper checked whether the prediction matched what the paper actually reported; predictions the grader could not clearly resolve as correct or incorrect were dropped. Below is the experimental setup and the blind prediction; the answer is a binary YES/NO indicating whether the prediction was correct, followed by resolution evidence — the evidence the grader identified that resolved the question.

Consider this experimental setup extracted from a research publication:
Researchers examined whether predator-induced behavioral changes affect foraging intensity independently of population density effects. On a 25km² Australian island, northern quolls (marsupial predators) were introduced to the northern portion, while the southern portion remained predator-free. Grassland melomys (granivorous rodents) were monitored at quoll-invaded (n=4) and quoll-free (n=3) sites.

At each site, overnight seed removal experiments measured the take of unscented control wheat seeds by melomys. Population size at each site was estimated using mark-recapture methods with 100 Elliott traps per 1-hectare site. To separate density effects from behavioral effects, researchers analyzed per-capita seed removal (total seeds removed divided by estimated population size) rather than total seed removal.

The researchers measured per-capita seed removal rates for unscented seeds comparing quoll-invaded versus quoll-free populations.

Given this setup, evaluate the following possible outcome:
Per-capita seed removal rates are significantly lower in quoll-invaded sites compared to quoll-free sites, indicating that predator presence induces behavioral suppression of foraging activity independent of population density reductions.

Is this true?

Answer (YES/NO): YES